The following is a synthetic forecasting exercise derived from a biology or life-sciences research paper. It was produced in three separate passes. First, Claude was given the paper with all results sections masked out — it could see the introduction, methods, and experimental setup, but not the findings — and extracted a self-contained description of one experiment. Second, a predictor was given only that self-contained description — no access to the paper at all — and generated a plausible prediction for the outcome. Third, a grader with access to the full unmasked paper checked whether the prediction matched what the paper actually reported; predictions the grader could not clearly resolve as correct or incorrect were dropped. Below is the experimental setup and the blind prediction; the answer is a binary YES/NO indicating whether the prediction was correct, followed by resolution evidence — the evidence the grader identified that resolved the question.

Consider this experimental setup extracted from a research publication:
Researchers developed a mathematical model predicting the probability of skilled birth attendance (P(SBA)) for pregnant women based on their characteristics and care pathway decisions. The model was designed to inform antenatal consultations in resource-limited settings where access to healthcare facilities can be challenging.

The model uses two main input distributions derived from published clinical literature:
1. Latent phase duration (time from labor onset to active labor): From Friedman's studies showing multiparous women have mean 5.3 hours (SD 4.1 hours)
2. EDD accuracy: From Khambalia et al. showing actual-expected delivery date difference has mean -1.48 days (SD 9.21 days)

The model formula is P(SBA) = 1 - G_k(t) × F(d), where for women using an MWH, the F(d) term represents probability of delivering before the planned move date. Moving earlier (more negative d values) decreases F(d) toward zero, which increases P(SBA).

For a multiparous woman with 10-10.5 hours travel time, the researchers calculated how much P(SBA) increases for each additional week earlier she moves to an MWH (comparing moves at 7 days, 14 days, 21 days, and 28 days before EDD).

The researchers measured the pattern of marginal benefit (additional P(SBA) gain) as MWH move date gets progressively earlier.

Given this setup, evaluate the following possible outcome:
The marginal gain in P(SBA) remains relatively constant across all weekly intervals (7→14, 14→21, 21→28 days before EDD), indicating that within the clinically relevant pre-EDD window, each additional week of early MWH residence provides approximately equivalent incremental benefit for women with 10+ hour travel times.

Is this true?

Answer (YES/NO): NO